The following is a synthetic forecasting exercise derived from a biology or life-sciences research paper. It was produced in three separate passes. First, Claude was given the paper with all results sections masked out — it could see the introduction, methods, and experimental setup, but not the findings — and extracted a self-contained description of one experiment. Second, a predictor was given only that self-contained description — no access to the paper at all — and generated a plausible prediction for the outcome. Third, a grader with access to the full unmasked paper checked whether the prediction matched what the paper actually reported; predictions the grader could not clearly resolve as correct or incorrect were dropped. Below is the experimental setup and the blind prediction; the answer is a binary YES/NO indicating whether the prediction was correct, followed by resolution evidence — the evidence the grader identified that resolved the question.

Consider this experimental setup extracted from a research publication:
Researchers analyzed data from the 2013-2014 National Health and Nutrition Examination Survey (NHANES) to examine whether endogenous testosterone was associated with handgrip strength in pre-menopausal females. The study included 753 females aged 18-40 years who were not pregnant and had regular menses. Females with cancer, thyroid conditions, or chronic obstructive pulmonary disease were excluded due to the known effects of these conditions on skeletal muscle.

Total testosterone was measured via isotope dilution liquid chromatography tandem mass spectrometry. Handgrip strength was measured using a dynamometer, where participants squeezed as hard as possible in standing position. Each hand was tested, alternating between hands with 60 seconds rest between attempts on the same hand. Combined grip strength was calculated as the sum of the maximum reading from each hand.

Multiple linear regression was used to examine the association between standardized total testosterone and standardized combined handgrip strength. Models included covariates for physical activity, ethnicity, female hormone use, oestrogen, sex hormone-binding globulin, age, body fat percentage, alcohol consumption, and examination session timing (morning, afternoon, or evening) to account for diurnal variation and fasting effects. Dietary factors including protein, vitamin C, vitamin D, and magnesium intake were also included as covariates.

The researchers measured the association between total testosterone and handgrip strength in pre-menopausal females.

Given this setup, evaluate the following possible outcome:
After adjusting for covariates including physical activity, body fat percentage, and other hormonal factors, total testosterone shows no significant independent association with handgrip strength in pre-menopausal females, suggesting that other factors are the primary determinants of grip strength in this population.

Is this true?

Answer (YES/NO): YES